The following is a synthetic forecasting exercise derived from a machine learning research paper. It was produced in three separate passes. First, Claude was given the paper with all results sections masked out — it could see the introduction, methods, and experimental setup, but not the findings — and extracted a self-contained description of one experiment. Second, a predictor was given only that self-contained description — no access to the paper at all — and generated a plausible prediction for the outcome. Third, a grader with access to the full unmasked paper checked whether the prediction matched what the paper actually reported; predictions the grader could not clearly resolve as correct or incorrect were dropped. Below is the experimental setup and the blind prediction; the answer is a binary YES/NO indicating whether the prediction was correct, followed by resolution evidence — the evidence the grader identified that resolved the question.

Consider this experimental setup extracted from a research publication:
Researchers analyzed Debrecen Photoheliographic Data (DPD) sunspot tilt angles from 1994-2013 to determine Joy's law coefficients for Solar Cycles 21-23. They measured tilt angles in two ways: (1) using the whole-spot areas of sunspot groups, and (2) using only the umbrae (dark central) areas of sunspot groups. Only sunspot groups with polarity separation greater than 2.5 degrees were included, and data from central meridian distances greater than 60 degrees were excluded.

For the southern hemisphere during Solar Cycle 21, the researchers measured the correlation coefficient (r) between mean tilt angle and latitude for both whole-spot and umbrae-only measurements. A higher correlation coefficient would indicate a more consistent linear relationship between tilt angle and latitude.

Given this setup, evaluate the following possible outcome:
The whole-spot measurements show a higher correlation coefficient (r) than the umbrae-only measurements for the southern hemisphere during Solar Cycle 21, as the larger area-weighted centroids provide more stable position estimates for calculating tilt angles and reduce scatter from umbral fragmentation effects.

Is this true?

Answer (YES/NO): NO